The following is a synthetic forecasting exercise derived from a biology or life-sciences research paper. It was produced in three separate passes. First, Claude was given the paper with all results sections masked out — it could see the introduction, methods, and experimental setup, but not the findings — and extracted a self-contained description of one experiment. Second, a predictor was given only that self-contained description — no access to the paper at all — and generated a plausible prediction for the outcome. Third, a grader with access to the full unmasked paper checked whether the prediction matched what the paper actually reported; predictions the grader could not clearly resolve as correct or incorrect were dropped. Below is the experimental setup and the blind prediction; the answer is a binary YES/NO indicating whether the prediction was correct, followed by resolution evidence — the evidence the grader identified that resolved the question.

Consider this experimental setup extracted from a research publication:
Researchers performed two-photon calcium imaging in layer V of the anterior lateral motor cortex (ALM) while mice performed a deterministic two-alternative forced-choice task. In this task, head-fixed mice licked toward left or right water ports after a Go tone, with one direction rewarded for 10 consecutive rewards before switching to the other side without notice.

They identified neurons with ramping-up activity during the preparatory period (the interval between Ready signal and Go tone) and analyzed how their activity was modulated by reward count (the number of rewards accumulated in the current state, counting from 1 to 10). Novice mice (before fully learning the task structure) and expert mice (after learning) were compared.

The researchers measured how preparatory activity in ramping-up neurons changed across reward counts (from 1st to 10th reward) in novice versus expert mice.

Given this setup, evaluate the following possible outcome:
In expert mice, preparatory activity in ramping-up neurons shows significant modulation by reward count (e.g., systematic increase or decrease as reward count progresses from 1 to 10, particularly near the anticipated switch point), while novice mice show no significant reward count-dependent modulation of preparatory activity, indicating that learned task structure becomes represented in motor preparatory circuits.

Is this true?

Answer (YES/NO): NO